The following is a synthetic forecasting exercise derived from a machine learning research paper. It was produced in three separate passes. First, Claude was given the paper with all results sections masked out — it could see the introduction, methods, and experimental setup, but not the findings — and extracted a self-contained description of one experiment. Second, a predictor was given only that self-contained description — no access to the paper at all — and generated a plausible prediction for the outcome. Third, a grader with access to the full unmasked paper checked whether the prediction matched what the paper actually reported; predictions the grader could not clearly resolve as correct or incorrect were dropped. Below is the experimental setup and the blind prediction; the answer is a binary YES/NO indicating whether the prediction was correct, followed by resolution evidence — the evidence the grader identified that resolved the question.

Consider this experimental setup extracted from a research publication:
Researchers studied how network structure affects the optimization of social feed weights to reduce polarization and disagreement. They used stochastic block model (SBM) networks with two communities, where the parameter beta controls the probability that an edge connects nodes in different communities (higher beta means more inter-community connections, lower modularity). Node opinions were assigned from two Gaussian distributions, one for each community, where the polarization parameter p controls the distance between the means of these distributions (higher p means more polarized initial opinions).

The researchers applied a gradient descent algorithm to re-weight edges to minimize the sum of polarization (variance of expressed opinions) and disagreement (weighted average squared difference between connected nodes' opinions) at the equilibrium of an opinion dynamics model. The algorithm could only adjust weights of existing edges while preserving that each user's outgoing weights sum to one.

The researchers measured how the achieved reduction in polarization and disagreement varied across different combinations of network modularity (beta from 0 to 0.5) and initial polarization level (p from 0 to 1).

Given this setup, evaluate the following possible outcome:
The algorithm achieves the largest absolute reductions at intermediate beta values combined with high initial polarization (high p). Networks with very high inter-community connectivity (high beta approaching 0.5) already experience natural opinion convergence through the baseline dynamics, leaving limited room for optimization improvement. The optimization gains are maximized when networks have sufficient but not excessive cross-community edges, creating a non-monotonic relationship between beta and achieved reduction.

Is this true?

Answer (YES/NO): NO